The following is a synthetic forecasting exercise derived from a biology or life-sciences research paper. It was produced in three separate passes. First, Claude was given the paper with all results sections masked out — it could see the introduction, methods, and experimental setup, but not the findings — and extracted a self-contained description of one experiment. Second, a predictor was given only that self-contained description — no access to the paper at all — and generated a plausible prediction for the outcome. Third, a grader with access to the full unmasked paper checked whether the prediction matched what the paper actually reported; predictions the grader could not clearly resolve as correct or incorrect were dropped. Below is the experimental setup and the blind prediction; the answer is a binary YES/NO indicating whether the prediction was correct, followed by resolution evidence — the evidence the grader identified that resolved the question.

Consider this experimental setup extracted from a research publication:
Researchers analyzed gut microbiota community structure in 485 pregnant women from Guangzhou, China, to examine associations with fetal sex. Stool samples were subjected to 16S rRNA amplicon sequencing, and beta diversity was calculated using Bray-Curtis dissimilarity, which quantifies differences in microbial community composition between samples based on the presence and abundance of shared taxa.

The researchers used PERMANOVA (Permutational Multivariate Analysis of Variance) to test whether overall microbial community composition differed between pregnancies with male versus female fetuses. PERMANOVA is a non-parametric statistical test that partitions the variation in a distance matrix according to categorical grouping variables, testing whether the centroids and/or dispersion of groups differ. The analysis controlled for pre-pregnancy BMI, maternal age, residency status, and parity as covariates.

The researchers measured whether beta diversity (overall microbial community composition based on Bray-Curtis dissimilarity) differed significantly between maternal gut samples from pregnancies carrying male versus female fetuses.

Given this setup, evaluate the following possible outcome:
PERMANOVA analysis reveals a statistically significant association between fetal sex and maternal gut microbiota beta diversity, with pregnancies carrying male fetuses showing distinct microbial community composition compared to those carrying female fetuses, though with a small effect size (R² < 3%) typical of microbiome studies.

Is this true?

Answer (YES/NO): NO